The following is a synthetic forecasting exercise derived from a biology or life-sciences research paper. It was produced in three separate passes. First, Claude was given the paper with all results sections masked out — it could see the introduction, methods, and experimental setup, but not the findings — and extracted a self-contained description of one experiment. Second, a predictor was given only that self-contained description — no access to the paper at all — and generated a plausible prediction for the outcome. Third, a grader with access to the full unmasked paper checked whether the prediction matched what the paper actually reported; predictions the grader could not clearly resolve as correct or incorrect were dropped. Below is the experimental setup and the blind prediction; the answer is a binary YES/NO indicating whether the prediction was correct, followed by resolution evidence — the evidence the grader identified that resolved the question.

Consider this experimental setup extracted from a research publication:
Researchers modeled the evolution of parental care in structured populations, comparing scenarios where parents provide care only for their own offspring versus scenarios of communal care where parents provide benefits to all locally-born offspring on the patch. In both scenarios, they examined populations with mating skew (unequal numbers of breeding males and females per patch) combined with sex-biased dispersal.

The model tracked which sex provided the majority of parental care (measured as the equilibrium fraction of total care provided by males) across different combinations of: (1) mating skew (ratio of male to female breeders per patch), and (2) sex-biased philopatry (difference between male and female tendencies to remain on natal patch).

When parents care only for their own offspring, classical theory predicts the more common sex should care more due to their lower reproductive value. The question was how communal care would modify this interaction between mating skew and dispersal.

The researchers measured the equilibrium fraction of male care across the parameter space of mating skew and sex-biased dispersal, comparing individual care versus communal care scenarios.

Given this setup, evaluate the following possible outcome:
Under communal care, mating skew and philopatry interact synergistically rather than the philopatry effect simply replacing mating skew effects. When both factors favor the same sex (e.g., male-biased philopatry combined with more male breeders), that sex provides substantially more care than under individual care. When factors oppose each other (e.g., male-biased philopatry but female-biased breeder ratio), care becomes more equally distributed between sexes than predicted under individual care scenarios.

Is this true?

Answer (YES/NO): NO